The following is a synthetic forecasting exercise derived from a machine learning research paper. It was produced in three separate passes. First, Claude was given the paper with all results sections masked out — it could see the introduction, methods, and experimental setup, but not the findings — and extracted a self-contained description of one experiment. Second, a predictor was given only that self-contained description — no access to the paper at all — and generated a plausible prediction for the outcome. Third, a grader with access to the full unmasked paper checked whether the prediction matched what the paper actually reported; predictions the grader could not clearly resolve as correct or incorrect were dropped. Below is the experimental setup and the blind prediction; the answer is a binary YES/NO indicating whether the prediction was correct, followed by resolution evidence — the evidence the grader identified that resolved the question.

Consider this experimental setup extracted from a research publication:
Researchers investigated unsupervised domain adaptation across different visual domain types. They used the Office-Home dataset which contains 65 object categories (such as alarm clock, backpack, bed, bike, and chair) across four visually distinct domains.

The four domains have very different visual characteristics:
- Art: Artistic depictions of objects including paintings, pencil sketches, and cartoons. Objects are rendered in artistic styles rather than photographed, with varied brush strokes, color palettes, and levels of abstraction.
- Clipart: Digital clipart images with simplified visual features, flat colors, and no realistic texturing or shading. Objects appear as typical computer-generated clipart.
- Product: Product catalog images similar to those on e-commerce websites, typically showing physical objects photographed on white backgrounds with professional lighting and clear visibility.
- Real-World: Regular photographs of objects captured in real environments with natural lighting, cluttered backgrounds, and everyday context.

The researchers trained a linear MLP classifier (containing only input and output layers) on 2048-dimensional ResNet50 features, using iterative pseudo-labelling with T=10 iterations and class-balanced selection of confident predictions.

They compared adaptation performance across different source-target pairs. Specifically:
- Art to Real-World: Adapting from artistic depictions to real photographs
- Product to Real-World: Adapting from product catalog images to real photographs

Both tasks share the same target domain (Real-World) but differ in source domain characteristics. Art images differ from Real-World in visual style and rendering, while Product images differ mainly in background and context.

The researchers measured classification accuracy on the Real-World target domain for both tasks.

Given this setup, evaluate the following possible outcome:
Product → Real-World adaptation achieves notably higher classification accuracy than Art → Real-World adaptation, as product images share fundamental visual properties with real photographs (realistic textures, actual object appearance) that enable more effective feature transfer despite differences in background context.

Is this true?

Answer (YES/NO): NO